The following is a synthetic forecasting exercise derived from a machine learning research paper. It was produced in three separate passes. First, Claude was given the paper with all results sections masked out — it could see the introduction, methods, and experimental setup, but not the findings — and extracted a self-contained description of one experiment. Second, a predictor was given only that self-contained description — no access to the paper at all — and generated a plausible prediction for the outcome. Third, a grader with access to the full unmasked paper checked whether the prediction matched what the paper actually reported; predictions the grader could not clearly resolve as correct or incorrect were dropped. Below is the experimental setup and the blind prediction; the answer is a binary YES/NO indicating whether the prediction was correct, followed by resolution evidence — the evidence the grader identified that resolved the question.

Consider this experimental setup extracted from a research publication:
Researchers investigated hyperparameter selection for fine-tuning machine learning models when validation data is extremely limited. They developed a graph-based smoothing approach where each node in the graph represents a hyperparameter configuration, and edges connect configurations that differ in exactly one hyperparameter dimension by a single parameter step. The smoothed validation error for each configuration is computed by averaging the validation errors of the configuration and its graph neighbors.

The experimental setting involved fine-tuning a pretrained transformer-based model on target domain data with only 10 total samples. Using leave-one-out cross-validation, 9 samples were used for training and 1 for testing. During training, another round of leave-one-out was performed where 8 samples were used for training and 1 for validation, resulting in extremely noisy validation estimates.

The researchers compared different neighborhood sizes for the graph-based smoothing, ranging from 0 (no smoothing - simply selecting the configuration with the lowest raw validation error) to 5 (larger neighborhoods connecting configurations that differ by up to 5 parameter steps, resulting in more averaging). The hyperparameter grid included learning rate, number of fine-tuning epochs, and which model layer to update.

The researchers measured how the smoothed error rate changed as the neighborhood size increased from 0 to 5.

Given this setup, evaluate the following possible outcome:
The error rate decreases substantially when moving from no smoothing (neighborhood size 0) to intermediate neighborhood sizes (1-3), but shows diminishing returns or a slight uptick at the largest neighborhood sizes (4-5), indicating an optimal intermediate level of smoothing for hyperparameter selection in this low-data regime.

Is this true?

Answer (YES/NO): NO